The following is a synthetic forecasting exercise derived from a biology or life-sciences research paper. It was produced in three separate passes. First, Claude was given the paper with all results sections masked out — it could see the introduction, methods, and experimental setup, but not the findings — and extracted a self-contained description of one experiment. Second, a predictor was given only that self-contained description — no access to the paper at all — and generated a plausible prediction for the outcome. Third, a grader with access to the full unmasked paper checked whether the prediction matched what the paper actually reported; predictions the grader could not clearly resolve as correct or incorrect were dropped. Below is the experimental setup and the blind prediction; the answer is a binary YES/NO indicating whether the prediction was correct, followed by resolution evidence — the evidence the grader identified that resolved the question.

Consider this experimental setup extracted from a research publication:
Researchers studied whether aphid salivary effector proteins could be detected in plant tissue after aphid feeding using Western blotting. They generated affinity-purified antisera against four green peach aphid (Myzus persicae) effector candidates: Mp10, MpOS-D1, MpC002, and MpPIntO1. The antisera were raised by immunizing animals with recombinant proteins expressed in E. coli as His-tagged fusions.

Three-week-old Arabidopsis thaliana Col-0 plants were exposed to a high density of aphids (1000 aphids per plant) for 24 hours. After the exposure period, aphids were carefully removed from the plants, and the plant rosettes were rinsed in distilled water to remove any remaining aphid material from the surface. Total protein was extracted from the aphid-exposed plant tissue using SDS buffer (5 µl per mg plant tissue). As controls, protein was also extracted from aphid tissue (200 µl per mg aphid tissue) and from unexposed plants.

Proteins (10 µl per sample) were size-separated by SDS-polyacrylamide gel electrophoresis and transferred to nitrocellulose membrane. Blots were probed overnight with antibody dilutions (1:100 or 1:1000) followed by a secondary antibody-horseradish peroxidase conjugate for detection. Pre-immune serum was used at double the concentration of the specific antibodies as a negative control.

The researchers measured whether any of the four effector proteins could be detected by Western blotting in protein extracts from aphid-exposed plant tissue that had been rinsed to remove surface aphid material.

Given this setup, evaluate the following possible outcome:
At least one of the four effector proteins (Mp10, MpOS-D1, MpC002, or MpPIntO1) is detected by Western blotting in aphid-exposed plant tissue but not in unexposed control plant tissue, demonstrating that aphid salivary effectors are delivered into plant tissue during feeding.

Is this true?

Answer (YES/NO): YES